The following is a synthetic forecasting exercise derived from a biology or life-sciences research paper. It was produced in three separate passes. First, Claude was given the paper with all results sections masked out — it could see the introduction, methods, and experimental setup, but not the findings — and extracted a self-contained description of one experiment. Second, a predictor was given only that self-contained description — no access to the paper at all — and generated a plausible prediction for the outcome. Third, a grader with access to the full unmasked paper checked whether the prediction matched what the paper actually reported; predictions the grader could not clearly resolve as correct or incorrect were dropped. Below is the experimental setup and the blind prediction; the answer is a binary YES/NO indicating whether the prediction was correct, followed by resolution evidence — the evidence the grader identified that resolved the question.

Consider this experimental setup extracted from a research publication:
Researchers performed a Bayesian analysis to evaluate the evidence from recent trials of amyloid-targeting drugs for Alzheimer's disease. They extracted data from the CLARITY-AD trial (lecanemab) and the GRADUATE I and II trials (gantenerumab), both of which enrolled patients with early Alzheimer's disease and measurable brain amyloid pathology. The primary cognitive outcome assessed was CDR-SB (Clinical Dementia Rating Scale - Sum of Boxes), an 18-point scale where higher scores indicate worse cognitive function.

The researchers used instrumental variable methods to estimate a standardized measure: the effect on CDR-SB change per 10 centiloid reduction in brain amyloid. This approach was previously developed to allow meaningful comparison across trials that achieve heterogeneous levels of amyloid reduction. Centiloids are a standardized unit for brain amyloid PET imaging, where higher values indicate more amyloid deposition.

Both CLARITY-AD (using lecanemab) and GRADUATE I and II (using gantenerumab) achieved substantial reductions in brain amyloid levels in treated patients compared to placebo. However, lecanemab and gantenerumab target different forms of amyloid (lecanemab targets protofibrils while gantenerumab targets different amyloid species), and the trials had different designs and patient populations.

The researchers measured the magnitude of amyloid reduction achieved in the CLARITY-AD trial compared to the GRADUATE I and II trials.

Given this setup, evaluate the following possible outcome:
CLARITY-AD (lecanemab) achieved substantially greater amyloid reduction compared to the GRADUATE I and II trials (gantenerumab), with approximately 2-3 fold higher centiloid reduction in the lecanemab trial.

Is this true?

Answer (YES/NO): NO